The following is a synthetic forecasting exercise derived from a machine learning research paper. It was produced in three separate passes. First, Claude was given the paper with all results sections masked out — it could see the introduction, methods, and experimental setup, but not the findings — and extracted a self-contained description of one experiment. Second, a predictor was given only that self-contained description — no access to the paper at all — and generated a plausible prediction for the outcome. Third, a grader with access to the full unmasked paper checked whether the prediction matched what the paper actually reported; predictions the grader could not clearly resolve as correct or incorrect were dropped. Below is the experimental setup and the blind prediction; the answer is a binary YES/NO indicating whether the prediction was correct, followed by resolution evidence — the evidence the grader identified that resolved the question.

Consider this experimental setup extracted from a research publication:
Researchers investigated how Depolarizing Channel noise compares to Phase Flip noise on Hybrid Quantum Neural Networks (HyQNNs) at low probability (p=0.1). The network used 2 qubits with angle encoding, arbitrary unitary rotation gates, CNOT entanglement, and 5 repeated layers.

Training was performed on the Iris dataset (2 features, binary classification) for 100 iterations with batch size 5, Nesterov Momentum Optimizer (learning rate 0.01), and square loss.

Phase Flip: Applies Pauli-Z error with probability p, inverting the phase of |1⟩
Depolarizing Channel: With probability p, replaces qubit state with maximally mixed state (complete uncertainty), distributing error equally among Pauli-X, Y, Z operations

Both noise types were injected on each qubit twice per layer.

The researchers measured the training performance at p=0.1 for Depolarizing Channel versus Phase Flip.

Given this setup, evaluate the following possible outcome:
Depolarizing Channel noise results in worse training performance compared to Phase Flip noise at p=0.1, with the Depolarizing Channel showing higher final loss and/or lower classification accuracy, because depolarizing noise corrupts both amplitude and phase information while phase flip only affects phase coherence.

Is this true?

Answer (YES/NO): NO